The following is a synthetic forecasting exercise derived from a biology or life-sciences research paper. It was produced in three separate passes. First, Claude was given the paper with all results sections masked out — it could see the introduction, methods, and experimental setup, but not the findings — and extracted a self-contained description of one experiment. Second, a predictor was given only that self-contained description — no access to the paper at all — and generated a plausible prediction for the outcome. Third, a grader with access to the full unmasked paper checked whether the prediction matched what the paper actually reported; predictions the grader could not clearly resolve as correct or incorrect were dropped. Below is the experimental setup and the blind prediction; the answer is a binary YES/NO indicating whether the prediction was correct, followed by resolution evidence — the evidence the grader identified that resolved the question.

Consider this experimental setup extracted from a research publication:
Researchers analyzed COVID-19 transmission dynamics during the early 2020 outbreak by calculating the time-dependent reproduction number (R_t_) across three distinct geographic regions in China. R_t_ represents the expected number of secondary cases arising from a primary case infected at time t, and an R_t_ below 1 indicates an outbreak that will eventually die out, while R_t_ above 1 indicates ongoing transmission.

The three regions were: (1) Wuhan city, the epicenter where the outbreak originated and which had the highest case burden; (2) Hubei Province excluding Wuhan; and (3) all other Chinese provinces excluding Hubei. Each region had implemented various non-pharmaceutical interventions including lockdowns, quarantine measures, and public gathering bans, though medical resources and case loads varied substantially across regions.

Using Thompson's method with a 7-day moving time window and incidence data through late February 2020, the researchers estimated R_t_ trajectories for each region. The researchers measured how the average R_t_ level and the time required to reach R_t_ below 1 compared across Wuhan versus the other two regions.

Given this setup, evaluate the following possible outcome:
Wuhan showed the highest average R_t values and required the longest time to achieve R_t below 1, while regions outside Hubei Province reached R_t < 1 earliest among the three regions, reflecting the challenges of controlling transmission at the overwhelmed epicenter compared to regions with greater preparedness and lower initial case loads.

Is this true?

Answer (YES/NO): YES